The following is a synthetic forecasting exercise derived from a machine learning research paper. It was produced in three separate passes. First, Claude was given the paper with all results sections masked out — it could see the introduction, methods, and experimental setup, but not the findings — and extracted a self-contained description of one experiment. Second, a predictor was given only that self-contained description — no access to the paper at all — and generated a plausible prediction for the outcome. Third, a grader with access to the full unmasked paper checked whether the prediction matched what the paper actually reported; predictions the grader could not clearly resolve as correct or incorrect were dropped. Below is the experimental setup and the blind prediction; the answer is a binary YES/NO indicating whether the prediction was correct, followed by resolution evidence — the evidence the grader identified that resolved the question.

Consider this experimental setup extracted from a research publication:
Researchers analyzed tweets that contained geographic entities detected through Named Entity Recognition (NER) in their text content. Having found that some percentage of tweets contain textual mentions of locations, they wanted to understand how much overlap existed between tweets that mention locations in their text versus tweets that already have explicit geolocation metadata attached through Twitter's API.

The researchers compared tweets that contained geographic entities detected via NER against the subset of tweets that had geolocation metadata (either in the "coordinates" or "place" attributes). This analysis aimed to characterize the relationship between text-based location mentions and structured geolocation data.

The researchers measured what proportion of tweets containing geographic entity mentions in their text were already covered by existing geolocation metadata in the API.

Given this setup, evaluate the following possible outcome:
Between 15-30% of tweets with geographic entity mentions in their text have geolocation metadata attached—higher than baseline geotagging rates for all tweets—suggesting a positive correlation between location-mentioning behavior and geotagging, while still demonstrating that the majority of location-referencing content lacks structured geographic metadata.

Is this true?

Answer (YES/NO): NO